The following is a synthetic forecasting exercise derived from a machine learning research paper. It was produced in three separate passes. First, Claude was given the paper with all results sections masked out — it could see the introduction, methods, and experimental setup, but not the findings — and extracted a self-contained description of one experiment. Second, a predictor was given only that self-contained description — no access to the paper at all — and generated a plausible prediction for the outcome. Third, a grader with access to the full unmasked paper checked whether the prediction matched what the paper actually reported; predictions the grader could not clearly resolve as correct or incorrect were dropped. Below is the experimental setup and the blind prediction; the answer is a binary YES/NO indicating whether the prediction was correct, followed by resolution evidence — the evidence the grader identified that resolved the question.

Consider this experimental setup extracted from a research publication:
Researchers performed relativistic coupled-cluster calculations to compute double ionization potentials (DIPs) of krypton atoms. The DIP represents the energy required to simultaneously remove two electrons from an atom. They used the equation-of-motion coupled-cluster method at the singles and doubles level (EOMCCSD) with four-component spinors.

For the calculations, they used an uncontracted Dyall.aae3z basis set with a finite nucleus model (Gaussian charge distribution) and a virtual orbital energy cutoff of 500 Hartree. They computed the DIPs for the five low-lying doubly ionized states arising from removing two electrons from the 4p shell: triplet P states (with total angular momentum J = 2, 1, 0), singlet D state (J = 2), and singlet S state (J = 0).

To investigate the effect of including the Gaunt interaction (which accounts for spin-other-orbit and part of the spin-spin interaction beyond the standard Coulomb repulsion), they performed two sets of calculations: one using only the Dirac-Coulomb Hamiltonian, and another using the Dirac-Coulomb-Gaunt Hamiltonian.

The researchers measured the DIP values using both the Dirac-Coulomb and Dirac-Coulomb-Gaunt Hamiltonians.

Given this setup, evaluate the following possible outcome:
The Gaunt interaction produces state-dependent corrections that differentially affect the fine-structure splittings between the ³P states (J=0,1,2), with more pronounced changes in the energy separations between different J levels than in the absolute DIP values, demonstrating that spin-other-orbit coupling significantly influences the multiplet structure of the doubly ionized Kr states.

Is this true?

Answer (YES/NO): NO